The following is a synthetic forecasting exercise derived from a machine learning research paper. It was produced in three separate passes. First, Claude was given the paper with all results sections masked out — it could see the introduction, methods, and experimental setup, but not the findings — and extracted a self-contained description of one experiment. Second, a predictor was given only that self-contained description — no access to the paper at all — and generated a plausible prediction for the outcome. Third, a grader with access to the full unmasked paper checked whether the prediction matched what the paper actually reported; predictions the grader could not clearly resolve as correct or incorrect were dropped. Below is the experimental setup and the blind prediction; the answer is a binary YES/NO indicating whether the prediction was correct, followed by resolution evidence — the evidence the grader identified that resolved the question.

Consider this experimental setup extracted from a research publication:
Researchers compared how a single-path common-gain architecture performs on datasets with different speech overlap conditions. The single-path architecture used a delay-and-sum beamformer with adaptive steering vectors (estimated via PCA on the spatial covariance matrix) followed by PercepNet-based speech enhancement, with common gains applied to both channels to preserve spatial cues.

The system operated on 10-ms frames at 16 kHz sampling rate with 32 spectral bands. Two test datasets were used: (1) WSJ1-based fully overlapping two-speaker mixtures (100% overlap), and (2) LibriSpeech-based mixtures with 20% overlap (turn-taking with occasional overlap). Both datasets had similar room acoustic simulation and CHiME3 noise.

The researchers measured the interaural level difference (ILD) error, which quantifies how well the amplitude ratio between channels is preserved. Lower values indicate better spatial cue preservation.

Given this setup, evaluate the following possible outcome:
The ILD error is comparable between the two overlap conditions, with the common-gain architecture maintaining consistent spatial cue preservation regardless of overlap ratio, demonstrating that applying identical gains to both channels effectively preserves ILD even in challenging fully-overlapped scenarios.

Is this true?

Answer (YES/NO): NO